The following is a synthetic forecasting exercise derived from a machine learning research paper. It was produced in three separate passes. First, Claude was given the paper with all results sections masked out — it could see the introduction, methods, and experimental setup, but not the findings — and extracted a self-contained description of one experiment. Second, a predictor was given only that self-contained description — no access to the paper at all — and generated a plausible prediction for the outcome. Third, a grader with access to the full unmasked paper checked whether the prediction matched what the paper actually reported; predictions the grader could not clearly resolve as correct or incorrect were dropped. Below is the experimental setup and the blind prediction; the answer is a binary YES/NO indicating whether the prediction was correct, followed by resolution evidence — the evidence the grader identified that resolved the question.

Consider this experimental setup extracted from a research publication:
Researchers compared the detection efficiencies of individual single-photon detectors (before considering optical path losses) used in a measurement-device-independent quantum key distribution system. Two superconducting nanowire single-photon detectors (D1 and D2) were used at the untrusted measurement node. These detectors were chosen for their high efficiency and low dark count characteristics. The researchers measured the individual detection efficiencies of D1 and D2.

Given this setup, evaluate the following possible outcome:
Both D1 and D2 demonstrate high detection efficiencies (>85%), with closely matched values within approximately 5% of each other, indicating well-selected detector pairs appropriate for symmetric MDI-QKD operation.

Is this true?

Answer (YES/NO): YES